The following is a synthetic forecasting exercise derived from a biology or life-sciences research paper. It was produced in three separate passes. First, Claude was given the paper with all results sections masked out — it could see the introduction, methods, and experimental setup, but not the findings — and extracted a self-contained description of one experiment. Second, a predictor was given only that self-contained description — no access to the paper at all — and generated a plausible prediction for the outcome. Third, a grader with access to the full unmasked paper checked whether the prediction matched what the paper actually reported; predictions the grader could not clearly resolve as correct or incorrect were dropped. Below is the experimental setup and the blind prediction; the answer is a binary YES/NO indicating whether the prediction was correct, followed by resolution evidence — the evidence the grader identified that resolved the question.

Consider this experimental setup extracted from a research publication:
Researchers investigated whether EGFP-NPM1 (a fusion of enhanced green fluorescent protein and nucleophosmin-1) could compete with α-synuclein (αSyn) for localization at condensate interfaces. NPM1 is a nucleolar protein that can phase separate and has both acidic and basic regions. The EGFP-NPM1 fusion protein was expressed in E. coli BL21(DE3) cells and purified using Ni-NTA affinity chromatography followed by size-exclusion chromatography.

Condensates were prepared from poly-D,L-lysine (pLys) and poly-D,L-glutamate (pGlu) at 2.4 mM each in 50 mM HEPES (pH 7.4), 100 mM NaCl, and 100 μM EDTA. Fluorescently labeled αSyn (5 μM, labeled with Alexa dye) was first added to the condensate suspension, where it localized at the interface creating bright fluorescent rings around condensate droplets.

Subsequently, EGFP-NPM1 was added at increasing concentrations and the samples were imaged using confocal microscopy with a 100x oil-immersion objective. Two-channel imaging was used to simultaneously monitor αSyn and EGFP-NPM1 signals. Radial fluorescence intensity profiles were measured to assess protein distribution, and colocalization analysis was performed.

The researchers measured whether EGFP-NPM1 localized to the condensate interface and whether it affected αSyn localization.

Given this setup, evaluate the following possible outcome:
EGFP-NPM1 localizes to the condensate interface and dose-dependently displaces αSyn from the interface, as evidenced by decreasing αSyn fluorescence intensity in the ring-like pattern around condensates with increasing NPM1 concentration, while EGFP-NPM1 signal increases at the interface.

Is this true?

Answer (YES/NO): NO